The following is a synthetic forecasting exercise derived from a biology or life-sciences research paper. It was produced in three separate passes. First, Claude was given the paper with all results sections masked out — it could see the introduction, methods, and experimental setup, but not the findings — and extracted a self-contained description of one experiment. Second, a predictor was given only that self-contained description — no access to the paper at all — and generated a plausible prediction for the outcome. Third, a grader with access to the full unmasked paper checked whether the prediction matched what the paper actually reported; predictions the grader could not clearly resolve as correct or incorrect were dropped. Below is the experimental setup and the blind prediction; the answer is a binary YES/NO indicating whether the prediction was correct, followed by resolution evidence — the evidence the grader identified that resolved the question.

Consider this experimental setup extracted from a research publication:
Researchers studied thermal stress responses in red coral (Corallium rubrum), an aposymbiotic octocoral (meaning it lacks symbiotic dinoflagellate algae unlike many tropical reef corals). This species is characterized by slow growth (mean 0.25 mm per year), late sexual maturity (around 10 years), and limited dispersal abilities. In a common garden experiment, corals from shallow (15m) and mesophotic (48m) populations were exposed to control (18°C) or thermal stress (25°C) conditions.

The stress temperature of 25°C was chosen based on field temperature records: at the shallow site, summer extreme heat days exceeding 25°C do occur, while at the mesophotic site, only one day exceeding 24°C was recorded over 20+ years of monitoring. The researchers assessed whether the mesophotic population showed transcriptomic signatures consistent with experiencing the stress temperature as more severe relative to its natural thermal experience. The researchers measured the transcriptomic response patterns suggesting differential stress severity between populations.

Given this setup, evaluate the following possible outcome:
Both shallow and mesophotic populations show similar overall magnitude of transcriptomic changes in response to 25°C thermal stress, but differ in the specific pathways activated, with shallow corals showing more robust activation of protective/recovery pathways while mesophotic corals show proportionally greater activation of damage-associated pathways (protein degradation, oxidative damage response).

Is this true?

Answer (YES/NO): NO